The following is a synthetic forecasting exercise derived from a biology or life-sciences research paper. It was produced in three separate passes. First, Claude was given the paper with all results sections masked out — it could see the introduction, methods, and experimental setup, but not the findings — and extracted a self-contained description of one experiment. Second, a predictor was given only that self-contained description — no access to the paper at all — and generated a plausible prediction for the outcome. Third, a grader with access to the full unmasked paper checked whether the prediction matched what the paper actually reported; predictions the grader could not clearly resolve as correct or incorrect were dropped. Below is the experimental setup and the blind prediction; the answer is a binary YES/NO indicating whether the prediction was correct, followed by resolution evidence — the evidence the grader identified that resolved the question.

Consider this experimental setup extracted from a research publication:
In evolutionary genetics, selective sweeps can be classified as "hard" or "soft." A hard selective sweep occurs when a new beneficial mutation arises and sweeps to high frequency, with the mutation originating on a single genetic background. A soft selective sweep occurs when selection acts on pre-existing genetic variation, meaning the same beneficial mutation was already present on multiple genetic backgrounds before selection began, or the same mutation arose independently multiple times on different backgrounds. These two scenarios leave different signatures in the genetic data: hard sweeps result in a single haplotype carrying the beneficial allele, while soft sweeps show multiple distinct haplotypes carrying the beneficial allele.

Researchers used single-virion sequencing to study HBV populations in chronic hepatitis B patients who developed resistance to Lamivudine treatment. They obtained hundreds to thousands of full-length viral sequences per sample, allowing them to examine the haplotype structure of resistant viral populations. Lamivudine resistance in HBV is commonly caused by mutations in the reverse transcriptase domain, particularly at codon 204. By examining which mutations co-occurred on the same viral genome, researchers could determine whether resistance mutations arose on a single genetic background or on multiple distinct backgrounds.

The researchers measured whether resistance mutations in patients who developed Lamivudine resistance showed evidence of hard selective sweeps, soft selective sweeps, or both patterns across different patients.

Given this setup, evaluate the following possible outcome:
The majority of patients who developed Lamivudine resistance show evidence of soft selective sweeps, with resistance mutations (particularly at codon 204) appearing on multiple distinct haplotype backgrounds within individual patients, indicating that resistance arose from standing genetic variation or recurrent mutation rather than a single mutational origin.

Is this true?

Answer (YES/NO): NO